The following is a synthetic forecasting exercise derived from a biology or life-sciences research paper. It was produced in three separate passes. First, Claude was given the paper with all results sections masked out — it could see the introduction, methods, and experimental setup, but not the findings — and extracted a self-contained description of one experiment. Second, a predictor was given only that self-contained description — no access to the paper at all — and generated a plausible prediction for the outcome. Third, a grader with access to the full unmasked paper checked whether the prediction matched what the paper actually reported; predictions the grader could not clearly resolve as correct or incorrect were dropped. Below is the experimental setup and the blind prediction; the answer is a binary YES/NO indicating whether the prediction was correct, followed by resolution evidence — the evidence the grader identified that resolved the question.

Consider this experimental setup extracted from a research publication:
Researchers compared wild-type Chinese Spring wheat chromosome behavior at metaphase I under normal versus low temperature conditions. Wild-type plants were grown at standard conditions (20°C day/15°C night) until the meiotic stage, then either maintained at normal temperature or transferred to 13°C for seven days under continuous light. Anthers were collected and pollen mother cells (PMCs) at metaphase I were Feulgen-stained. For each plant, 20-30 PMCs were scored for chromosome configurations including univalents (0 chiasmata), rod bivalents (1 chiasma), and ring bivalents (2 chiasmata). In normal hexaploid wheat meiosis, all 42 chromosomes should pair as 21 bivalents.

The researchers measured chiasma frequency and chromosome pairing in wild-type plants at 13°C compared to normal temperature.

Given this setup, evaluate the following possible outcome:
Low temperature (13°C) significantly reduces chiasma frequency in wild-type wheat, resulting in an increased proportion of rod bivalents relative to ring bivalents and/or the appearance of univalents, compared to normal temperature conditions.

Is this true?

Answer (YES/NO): NO